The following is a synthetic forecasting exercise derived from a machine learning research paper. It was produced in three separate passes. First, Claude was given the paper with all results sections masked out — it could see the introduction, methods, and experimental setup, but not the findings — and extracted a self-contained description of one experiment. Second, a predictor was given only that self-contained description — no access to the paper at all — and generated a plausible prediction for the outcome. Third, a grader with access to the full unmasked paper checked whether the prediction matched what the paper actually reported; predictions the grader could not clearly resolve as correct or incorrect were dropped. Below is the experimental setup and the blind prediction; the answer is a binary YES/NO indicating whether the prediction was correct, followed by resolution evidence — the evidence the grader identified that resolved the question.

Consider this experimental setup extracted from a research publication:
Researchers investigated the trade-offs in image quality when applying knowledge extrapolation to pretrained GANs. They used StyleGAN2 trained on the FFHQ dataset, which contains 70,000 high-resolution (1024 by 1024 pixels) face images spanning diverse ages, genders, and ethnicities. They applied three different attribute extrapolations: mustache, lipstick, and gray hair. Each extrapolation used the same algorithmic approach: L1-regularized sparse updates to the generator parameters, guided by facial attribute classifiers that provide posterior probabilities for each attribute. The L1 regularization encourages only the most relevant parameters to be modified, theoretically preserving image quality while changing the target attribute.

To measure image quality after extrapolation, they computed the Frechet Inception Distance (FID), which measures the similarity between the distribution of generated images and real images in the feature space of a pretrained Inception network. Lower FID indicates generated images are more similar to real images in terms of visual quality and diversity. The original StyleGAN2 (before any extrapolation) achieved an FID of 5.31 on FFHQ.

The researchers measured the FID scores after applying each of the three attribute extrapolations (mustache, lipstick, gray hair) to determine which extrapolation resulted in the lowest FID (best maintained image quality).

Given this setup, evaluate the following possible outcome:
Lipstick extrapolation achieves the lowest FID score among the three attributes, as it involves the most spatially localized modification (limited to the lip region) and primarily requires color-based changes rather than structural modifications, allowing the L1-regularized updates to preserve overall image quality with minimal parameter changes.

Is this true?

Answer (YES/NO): NO